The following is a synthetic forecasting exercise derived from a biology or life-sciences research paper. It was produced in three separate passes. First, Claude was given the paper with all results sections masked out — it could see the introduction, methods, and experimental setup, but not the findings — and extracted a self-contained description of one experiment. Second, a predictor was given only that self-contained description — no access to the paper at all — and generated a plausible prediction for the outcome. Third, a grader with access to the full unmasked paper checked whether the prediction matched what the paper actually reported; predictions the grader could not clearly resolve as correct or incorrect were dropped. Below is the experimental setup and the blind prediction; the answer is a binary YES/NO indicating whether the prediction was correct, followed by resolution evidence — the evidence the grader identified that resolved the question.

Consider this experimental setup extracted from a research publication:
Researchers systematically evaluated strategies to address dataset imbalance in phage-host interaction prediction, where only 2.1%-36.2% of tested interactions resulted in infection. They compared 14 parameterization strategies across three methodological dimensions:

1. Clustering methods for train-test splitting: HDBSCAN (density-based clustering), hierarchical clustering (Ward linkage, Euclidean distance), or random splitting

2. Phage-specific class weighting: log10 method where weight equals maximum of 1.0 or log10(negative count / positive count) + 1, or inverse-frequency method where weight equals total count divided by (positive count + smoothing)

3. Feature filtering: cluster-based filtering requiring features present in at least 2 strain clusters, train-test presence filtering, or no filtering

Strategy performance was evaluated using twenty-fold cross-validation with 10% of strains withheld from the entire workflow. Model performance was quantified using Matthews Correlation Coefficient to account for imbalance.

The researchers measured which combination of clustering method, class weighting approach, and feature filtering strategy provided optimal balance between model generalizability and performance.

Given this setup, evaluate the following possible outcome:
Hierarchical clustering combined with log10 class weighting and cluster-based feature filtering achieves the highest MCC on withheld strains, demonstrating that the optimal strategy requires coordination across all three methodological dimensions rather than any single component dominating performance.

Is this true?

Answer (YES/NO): NO